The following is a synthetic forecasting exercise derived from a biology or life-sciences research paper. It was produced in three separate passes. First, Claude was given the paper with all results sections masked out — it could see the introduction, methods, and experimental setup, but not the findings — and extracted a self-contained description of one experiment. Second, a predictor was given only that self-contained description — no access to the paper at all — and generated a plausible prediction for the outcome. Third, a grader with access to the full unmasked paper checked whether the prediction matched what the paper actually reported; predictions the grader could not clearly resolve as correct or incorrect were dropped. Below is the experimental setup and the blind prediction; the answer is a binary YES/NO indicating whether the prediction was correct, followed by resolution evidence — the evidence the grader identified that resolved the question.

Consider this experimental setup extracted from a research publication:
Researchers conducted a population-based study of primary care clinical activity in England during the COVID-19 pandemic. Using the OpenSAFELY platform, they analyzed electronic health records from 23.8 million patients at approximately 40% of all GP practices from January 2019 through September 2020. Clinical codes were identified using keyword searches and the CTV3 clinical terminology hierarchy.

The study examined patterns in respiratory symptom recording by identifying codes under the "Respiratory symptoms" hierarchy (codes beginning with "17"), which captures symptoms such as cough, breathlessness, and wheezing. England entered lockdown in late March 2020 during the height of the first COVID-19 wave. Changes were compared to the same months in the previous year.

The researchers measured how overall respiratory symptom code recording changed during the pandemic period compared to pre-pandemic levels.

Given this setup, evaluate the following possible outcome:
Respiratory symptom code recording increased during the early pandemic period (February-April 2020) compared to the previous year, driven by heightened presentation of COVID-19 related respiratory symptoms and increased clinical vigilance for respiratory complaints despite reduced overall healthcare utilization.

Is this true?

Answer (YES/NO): NO